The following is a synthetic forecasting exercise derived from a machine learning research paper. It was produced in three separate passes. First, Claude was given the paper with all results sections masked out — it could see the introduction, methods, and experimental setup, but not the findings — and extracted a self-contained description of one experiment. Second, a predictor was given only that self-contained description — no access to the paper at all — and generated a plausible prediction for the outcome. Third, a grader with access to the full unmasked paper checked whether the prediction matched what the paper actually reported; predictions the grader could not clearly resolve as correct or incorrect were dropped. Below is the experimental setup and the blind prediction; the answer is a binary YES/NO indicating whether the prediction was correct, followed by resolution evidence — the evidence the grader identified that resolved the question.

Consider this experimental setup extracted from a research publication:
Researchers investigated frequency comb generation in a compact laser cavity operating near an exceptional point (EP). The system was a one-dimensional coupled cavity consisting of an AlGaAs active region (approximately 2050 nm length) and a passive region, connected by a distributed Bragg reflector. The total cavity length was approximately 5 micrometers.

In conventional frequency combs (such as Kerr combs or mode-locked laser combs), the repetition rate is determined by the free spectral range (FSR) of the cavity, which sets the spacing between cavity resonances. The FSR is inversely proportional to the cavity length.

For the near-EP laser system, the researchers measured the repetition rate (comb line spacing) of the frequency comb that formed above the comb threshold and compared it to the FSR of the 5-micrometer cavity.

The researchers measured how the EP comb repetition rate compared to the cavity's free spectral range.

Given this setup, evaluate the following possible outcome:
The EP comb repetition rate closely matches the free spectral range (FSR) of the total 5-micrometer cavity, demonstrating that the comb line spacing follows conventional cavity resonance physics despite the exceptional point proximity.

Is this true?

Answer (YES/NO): NO